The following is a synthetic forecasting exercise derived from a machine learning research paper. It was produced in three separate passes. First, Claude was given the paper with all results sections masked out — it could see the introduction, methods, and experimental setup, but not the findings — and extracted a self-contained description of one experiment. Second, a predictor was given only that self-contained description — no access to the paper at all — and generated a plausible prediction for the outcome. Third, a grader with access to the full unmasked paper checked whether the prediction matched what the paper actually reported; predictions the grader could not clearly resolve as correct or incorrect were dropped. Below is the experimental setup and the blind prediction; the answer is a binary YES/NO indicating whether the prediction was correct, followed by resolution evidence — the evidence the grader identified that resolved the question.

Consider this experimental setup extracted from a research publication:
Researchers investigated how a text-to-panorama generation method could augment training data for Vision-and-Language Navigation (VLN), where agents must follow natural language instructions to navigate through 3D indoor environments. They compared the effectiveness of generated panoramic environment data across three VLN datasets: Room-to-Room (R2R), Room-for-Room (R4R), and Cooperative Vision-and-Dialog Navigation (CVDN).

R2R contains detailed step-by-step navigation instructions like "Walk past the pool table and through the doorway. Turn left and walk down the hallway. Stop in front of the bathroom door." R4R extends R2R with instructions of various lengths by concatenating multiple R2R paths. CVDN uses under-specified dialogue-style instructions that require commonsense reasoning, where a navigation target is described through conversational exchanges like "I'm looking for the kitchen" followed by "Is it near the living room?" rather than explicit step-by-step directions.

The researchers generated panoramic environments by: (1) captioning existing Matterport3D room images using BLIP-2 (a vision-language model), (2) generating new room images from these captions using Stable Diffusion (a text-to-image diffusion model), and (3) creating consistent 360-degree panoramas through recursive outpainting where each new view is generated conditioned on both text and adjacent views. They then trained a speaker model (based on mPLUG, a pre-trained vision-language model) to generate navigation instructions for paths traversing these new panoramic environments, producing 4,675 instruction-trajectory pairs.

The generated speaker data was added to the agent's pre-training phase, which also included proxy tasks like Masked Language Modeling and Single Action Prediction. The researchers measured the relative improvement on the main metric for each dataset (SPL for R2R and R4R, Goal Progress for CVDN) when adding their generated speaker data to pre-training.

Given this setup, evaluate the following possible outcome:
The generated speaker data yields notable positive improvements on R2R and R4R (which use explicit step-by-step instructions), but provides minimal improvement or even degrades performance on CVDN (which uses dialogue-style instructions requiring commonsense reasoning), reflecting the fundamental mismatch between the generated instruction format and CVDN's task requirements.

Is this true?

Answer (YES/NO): NO